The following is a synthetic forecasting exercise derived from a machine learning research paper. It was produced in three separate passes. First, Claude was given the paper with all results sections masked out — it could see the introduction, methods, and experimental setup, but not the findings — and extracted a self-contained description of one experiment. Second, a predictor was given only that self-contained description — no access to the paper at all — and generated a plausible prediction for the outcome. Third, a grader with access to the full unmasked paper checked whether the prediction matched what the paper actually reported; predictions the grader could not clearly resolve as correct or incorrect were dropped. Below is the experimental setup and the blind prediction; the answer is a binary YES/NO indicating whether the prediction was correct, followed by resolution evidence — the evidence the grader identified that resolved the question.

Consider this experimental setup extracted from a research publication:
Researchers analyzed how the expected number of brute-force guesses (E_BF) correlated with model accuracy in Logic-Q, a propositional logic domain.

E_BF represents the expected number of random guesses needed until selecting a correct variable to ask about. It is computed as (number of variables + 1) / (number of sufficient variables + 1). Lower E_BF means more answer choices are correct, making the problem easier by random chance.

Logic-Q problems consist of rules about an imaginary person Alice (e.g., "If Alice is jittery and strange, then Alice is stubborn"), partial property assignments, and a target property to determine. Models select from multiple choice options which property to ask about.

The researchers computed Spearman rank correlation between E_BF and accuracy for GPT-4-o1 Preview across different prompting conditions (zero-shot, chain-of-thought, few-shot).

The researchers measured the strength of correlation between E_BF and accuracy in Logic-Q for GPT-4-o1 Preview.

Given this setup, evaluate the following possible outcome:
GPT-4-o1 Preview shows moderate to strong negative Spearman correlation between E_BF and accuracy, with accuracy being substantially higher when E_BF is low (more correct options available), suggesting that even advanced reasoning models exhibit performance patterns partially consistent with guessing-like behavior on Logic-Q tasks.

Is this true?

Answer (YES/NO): YES